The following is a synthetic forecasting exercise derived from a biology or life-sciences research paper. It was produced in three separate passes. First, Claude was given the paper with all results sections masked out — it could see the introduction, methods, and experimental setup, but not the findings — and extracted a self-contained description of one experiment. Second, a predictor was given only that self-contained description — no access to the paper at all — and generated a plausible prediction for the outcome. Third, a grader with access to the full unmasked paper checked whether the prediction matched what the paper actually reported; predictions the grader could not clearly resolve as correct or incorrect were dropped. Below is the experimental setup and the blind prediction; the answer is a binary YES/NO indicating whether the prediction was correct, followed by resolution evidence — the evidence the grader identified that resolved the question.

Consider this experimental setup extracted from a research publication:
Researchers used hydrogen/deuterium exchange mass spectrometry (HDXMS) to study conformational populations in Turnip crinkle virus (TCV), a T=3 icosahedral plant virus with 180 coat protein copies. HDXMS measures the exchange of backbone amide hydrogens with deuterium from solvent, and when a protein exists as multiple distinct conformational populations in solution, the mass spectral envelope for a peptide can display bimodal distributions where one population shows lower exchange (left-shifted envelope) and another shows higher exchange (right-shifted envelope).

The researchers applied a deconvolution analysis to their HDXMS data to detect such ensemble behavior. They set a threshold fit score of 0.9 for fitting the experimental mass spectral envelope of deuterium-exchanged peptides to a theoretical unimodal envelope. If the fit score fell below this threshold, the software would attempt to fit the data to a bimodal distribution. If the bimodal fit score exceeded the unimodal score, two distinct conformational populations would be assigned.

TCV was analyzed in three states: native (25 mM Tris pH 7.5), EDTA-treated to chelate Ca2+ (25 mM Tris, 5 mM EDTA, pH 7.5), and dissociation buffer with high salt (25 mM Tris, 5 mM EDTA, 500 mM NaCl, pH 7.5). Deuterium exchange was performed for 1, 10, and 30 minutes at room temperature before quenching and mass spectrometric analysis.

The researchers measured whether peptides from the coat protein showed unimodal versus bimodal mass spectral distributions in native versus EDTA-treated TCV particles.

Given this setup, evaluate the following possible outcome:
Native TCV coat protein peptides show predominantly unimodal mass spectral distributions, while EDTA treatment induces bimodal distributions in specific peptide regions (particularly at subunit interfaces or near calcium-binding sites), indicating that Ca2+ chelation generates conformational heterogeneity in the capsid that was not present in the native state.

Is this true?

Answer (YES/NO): NO